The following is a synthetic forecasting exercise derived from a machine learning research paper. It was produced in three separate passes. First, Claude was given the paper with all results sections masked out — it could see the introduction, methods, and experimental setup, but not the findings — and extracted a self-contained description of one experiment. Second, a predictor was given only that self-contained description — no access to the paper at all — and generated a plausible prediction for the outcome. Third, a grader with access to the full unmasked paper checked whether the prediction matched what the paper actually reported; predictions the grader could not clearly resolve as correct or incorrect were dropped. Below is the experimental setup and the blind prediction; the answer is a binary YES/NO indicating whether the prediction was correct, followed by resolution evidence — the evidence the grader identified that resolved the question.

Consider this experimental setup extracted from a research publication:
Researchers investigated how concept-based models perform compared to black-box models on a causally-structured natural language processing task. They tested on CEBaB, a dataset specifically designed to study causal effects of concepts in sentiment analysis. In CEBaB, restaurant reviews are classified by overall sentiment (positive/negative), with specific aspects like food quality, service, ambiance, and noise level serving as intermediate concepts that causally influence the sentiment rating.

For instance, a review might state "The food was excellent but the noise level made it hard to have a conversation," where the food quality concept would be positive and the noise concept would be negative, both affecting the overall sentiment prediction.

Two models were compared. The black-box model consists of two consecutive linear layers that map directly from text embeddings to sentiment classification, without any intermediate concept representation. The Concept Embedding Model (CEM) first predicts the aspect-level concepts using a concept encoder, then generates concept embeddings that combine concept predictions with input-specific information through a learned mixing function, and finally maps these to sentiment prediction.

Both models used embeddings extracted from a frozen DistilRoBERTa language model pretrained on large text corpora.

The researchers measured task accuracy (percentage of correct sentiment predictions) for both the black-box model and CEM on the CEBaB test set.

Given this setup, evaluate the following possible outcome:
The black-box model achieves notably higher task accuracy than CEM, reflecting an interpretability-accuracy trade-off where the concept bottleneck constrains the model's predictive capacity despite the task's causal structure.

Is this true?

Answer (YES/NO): NO